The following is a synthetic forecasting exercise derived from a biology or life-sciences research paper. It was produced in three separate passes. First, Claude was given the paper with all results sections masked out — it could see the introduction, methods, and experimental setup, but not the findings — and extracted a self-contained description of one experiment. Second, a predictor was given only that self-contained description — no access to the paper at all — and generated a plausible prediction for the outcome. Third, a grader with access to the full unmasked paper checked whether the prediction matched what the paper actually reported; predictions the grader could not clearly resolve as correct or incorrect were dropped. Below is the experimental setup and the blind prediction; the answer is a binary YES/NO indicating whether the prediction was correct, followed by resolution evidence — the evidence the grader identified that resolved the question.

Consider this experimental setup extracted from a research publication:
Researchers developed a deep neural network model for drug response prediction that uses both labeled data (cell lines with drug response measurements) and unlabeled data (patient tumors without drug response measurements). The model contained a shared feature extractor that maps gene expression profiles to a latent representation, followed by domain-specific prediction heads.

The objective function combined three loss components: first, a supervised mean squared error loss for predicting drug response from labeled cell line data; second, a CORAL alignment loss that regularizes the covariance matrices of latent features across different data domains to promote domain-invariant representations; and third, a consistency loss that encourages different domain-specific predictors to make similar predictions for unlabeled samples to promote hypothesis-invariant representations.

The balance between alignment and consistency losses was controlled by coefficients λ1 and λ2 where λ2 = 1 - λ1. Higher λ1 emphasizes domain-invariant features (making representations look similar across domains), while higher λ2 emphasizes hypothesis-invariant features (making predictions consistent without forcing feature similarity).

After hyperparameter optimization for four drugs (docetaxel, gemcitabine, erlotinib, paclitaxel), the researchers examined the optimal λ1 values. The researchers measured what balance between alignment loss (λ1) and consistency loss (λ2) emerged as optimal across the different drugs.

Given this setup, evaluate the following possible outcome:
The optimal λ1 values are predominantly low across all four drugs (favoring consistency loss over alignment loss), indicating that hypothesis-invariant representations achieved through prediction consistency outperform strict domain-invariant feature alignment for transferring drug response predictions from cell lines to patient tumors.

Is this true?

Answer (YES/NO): YES